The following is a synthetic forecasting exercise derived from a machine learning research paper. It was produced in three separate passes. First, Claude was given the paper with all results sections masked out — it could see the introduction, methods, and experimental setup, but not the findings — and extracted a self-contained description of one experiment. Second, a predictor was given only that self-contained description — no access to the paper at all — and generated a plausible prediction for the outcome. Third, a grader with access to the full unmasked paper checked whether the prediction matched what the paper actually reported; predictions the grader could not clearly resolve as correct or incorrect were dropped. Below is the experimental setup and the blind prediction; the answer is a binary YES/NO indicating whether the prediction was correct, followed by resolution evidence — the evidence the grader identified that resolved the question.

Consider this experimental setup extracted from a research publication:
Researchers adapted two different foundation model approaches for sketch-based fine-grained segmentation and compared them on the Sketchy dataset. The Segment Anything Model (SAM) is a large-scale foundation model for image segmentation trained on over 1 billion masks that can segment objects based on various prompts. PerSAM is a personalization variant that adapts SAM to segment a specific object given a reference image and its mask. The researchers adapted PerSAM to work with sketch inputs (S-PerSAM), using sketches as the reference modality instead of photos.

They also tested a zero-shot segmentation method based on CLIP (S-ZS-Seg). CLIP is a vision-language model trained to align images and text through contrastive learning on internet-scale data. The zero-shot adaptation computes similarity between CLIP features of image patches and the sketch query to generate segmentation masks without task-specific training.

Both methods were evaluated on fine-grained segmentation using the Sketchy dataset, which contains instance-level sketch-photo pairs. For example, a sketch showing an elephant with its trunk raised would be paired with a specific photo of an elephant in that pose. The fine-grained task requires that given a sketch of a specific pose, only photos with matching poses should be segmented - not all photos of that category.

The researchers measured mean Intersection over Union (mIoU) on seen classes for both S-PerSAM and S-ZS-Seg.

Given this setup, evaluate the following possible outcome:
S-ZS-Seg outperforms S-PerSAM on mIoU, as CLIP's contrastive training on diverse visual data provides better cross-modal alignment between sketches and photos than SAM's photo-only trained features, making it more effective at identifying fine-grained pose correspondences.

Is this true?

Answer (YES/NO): YES